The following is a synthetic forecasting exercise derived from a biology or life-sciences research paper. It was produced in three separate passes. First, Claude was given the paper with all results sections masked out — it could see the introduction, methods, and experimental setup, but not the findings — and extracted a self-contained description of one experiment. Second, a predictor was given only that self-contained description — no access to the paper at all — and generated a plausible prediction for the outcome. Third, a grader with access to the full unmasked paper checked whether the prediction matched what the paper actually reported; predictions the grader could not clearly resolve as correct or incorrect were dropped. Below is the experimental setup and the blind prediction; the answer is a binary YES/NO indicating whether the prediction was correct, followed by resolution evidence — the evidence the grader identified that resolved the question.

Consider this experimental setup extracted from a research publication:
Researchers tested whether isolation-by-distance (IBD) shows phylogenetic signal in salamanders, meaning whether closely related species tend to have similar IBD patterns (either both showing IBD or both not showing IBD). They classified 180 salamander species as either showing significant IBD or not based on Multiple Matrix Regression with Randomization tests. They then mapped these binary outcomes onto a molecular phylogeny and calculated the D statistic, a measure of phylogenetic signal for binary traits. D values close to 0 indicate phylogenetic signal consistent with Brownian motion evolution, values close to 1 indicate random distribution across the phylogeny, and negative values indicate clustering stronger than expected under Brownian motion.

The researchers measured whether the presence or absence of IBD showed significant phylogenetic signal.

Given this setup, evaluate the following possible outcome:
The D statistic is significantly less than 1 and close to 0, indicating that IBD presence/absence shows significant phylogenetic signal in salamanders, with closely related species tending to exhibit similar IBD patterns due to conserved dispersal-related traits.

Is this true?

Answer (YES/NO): NO